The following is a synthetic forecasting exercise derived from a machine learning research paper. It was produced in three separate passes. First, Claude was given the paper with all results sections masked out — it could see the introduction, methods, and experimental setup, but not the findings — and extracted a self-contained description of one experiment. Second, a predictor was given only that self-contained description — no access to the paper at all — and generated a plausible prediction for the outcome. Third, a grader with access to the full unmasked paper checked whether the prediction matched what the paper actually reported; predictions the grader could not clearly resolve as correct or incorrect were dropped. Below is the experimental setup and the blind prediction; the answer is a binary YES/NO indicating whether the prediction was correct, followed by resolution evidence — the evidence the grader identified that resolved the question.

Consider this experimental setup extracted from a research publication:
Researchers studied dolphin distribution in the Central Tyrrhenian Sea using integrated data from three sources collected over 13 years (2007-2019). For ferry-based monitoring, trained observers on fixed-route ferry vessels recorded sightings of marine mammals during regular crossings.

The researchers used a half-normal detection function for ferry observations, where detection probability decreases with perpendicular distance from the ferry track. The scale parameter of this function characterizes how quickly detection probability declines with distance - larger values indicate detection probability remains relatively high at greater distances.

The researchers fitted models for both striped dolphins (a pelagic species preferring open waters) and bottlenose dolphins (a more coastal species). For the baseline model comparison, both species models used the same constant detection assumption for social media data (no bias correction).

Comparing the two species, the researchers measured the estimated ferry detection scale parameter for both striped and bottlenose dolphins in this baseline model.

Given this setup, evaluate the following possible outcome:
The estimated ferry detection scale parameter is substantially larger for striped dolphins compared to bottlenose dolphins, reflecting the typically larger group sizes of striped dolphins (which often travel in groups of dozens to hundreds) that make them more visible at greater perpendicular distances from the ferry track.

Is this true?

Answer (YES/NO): NO